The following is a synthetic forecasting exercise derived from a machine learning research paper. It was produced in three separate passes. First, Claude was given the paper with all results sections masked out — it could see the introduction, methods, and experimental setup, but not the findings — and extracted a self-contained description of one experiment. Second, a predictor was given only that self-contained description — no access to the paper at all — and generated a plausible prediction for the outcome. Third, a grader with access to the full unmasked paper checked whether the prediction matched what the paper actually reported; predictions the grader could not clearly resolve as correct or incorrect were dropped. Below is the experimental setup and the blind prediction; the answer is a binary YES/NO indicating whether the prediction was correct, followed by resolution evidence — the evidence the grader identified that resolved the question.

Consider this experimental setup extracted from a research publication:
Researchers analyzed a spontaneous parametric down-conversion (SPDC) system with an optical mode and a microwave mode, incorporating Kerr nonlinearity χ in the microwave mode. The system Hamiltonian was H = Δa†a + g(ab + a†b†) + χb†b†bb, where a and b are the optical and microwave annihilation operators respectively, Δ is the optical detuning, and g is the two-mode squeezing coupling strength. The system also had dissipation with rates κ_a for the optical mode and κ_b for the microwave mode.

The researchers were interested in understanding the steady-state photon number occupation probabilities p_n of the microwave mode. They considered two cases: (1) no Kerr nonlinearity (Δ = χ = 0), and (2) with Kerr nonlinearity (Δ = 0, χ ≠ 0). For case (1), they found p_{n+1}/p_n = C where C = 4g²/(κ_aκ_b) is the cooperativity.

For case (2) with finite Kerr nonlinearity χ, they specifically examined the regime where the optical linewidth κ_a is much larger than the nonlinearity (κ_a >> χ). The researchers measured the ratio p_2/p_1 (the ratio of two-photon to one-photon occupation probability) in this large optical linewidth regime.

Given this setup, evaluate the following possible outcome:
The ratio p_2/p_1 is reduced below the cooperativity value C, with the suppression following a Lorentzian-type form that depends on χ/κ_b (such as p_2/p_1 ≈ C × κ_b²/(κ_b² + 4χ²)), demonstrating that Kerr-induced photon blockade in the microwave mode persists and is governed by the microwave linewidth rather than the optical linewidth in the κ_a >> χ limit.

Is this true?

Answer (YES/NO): NO